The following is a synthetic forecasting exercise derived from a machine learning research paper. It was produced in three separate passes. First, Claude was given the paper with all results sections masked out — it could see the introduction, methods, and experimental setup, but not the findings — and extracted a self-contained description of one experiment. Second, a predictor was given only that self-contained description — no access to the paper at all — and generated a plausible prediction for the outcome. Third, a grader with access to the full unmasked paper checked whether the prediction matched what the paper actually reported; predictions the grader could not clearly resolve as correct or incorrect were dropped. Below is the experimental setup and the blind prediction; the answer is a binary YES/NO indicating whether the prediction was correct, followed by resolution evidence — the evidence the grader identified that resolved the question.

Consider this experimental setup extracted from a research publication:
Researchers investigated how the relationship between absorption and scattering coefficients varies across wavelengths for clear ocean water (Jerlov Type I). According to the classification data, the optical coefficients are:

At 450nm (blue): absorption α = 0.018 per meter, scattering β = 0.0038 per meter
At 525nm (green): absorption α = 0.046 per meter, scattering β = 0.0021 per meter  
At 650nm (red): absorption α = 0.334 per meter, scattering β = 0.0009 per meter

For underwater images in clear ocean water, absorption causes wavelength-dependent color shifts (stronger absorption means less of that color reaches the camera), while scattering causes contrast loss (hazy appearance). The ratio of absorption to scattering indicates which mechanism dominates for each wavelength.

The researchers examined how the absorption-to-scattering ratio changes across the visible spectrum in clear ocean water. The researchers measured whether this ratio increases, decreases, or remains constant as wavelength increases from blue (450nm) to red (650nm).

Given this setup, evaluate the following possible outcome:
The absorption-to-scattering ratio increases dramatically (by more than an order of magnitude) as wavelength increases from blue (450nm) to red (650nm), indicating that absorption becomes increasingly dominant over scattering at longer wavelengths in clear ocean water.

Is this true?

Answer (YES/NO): YES